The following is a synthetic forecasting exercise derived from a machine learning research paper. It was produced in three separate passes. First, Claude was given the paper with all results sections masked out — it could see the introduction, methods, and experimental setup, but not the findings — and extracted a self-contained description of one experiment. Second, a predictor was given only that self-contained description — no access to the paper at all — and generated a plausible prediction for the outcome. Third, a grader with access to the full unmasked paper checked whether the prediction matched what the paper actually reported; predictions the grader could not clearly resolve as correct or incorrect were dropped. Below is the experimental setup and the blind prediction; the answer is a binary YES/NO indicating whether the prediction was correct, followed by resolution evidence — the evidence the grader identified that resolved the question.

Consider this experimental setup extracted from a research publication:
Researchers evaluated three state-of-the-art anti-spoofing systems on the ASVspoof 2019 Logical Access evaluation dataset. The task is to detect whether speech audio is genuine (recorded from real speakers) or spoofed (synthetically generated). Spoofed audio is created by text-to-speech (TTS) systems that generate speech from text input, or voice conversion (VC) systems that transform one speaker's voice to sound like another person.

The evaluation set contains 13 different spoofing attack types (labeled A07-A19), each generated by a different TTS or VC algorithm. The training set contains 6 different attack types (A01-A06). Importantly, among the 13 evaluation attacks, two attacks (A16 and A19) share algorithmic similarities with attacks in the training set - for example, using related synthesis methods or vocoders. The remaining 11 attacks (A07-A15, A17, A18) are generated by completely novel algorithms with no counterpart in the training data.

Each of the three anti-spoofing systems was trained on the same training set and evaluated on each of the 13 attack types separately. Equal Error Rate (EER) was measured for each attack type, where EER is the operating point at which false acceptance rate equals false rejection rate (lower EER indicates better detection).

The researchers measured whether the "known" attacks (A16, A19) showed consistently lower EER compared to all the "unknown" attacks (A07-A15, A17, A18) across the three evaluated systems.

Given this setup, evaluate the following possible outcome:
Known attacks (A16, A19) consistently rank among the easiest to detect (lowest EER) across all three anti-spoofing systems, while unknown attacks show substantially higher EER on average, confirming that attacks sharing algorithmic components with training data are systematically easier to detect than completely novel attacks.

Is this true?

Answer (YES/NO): NO